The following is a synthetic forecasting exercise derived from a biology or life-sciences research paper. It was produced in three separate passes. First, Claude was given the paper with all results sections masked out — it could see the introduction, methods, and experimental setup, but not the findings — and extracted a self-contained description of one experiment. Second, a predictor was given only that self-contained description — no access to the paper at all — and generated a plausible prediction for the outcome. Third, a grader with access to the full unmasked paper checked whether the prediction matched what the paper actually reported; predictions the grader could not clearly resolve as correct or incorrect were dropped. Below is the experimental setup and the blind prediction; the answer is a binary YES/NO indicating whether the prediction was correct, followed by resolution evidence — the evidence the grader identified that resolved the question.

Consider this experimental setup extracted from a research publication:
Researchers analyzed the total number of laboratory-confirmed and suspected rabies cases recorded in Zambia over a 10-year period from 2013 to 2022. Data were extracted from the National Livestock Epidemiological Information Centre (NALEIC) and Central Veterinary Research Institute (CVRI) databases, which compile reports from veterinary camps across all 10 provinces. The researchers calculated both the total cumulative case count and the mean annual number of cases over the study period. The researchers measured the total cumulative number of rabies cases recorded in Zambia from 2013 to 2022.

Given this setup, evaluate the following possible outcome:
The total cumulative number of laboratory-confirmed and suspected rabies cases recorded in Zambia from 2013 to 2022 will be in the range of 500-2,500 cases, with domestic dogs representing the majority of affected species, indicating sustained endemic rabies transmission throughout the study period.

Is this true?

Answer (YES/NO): NO